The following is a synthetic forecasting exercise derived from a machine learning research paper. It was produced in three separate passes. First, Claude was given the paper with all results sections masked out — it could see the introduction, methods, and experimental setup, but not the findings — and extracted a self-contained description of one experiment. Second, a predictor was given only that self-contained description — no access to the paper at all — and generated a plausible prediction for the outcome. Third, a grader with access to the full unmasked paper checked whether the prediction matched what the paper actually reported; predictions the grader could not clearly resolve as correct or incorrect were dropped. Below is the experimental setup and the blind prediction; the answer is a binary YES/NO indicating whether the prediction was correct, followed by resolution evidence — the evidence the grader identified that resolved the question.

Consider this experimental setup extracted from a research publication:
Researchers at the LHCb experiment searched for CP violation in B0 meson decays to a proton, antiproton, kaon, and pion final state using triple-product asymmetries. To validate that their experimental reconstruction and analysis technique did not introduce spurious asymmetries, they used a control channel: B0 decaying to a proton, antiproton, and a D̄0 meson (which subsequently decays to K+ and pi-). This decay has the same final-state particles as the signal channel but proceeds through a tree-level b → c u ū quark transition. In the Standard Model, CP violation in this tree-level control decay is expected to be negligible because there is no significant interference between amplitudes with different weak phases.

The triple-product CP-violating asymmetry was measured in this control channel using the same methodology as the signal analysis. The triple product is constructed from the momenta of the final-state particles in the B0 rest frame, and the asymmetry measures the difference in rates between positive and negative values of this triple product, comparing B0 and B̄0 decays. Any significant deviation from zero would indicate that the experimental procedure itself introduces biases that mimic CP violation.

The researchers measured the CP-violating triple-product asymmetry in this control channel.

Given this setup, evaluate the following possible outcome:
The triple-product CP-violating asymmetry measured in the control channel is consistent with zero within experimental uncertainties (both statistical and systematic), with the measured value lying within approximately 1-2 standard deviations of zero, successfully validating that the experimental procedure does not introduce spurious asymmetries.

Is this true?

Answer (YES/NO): NO